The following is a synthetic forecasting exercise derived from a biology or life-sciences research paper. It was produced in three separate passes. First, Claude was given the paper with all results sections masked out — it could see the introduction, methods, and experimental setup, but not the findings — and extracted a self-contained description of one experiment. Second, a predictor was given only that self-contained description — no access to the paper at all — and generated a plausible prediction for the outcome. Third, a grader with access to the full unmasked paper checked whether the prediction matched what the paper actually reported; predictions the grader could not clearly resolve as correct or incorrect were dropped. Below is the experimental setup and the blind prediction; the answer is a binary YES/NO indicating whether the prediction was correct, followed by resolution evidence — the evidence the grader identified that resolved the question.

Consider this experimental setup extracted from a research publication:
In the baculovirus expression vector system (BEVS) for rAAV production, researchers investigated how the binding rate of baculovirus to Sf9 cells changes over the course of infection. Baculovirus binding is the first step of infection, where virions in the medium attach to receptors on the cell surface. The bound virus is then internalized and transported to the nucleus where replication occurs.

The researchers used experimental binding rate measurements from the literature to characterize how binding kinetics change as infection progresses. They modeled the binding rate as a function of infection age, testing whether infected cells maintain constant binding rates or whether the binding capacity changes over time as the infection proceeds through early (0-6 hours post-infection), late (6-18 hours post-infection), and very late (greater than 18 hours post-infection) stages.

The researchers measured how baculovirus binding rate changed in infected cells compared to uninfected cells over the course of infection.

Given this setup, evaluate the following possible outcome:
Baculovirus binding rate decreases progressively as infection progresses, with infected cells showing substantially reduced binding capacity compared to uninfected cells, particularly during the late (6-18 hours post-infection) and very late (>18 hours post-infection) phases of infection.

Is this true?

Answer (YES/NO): NO